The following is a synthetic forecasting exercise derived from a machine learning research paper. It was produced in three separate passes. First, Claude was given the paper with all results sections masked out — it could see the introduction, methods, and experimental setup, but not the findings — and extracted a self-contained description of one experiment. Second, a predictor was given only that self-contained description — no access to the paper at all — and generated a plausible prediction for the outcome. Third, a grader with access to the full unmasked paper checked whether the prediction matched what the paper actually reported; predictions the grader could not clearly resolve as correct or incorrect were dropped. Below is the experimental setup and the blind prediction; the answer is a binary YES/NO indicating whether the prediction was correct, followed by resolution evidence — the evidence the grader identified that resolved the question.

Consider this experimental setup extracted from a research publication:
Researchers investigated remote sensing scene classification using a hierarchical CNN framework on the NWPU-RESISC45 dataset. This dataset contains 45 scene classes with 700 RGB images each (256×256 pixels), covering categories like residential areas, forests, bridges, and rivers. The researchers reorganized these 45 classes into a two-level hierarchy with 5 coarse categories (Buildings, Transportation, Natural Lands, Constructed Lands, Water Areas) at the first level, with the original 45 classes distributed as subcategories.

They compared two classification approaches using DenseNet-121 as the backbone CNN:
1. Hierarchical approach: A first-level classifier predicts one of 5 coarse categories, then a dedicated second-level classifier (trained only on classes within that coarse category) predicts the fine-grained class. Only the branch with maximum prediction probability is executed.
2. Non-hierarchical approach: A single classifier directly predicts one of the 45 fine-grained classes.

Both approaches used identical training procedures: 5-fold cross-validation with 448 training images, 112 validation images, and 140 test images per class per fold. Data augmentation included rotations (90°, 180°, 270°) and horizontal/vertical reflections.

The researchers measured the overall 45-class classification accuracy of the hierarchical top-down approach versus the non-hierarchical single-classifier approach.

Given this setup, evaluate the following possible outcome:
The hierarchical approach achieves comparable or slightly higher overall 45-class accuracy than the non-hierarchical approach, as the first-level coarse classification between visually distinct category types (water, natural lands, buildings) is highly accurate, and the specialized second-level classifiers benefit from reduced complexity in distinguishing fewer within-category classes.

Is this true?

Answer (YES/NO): NO